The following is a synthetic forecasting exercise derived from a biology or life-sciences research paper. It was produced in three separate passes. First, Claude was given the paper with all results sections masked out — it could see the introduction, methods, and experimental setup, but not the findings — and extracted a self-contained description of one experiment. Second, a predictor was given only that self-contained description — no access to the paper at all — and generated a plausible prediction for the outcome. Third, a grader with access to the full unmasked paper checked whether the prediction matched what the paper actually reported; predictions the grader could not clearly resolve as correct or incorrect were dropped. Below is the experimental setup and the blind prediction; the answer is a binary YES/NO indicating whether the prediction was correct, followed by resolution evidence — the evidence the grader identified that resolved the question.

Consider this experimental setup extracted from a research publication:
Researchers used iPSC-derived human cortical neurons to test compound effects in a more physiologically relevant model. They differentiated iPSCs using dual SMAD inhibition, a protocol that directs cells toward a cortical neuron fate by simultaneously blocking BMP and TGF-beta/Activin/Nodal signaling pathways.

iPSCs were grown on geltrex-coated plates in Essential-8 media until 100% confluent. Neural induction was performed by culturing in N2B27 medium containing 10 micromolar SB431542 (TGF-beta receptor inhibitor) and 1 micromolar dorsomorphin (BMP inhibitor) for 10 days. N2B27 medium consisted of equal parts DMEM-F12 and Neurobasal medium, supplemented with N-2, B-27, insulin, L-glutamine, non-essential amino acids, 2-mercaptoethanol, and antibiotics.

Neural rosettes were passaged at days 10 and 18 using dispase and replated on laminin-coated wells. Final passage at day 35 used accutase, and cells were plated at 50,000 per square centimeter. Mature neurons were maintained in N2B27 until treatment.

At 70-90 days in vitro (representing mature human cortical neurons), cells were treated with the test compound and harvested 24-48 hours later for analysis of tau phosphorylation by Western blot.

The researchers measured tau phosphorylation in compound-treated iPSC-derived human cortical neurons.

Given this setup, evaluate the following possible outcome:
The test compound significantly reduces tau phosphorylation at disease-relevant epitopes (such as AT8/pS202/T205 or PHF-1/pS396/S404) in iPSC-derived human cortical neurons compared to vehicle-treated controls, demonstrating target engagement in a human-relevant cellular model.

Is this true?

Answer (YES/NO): YES